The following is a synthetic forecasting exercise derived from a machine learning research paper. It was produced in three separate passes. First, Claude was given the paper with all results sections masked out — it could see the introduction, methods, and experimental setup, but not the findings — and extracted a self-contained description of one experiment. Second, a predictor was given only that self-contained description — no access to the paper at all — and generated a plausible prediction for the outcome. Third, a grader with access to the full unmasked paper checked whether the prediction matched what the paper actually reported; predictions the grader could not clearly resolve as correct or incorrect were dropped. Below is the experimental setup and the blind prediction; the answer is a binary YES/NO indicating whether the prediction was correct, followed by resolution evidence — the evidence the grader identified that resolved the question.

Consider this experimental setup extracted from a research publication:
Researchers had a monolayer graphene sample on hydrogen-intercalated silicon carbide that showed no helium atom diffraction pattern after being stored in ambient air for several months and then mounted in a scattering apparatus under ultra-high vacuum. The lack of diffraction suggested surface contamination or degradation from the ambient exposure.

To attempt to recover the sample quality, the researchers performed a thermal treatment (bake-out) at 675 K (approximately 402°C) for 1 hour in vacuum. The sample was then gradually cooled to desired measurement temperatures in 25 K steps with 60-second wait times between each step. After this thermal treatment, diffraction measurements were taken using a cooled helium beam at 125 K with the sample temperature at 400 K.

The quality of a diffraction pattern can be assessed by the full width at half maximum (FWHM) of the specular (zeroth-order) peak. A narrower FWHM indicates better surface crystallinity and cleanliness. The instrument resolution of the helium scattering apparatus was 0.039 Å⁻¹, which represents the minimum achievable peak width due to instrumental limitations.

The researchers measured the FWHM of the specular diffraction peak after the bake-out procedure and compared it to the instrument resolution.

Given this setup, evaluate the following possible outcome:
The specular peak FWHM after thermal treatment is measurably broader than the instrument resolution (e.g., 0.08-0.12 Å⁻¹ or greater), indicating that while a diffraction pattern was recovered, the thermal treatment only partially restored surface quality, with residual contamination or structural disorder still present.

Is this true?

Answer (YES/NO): NO